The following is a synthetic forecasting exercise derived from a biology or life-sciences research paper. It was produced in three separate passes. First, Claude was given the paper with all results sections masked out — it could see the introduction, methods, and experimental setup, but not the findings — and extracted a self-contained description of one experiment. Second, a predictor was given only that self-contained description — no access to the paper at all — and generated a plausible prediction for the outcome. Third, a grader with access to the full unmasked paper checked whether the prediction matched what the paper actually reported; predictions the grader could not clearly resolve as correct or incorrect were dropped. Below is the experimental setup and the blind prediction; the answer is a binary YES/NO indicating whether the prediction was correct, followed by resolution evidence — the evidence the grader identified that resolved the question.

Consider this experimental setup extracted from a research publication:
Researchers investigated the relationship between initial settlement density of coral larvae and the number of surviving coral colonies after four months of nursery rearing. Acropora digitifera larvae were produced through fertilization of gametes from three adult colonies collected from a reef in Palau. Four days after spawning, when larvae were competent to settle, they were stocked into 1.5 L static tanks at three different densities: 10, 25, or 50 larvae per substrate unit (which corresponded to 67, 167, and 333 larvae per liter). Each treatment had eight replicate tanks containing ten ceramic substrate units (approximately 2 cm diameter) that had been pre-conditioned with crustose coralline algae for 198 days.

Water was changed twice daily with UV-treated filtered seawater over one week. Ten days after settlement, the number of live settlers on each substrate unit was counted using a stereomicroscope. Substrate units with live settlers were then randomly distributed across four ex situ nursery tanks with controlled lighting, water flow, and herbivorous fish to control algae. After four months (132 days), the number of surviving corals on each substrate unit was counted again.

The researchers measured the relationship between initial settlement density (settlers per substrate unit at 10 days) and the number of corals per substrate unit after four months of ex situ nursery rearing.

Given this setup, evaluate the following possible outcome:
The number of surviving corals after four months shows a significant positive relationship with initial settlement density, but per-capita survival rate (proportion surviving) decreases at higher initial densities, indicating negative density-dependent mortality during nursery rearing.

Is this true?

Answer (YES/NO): NO